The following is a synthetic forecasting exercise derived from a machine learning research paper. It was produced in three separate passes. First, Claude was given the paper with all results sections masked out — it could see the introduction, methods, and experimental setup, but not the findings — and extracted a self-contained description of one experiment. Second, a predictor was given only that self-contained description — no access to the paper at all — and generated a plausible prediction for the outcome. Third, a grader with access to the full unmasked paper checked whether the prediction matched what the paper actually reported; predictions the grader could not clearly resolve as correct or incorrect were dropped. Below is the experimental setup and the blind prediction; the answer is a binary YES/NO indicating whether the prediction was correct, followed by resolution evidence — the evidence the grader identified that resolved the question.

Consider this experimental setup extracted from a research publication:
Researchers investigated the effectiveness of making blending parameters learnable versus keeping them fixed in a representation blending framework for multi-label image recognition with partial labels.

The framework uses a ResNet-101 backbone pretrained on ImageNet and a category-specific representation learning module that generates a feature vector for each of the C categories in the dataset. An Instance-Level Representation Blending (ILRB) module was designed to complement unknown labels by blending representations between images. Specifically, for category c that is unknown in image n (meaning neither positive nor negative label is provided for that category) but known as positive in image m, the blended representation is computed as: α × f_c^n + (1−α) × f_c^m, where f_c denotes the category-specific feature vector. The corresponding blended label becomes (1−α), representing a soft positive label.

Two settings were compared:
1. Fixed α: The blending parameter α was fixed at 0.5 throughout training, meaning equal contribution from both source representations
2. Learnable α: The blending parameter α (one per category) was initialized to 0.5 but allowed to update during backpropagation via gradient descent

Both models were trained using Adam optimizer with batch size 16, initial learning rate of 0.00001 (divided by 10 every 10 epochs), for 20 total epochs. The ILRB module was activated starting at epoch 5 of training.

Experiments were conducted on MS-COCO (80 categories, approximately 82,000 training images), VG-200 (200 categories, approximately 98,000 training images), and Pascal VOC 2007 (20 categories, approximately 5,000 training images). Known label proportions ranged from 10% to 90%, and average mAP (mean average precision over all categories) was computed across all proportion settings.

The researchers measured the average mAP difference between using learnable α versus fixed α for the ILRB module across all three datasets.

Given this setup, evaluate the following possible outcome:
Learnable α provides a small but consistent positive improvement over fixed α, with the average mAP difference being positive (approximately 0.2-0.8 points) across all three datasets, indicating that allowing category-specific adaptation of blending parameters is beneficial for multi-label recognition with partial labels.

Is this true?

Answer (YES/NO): YES